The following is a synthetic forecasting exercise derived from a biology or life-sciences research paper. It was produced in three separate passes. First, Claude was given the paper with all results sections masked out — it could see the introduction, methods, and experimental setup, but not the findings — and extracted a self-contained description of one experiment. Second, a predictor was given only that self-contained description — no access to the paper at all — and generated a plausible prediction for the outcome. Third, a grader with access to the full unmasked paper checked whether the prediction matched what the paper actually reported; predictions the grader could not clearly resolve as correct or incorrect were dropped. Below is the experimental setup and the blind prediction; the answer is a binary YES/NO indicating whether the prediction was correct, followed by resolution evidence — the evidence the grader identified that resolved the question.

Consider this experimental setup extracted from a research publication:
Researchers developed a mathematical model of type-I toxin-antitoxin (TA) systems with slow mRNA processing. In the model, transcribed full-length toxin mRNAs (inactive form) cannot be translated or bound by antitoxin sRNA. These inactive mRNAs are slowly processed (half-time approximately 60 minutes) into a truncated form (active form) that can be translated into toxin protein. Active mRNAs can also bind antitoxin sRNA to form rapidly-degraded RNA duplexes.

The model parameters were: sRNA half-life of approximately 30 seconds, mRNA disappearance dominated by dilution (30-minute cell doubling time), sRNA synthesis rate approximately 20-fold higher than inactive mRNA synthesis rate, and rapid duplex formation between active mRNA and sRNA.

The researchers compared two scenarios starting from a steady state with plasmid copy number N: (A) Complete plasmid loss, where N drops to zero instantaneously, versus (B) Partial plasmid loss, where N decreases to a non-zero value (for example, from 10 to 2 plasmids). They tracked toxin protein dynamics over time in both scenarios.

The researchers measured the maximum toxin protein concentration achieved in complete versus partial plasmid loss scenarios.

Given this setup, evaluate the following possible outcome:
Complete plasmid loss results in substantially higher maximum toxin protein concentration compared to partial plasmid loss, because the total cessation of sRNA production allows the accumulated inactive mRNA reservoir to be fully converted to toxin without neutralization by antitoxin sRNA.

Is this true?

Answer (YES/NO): YES